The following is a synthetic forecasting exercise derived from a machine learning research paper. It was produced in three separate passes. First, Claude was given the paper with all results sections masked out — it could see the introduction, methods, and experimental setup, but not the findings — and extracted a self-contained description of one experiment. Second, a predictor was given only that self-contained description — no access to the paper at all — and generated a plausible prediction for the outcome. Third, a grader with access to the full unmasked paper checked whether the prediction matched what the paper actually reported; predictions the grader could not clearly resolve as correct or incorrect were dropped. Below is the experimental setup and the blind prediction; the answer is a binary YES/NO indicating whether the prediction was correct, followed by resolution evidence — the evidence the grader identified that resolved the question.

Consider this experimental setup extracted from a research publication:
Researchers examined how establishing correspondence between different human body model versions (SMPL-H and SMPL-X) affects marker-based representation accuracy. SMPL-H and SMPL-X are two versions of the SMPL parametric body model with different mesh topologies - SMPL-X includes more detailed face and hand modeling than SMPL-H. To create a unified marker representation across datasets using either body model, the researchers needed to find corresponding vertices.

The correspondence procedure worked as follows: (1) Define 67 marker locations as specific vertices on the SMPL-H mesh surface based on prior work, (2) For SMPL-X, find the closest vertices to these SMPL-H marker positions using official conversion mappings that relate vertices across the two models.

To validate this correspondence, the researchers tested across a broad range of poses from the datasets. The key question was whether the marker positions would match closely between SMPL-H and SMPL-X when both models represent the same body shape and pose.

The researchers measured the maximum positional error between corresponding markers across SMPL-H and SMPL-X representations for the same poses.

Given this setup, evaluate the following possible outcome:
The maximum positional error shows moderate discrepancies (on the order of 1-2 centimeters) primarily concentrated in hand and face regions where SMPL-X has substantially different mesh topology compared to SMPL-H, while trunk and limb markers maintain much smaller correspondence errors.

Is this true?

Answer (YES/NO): NO